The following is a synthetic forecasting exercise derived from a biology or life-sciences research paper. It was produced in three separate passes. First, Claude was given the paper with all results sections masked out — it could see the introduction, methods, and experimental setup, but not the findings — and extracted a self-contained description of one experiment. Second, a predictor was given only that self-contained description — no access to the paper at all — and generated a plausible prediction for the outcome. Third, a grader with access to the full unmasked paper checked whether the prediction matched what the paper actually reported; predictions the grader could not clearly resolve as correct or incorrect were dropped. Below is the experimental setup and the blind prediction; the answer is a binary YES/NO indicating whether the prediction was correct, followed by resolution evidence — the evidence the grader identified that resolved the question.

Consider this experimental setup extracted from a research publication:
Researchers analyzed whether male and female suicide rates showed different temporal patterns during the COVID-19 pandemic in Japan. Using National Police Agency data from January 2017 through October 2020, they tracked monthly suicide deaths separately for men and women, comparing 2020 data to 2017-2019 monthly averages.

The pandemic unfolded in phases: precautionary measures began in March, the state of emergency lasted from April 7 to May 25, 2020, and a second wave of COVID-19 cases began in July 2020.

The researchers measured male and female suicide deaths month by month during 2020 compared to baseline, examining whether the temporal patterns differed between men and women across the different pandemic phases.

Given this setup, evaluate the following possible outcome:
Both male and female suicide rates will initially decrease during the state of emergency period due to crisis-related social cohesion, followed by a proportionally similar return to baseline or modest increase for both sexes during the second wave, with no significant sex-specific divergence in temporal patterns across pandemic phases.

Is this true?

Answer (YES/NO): NO